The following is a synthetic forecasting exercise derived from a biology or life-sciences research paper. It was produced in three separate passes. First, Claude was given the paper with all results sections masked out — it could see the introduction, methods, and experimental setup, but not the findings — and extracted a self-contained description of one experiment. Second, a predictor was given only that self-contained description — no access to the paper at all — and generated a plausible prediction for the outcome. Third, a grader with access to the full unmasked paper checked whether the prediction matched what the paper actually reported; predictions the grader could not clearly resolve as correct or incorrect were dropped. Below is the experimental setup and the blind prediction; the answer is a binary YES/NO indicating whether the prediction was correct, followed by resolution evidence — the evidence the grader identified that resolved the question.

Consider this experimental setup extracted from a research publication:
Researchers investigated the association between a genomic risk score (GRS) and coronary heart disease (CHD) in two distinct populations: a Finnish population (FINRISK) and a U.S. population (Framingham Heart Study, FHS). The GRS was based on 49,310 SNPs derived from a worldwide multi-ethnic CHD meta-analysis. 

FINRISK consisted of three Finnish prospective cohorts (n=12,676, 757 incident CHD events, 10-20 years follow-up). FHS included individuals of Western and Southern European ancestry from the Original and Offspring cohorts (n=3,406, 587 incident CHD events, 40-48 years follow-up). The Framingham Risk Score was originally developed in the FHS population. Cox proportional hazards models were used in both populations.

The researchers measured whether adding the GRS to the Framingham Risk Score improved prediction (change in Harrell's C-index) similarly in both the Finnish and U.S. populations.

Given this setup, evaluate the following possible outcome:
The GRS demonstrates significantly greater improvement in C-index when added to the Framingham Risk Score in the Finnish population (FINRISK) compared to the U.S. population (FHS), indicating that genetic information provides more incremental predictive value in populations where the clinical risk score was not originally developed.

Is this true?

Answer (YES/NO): NO